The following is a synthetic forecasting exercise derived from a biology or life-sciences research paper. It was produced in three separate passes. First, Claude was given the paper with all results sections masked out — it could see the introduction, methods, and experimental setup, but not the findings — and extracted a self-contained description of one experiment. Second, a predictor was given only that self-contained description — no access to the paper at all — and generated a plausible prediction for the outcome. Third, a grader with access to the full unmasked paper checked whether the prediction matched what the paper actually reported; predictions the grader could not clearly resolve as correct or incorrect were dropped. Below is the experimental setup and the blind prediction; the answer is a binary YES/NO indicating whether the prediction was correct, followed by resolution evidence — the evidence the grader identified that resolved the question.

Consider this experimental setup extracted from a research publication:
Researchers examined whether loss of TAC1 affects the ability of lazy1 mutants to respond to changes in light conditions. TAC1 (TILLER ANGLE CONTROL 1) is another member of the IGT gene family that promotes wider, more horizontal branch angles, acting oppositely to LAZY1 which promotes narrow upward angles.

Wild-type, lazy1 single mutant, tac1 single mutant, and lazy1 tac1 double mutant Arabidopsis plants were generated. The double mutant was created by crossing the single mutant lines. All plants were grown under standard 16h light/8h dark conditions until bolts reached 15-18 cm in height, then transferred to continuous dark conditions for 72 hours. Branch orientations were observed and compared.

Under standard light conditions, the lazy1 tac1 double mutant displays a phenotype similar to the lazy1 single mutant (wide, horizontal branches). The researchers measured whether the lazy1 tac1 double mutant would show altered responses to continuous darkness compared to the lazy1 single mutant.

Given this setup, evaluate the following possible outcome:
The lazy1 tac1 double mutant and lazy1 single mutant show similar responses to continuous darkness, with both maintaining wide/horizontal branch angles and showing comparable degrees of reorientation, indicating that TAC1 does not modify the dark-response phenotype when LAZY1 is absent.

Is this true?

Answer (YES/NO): NO